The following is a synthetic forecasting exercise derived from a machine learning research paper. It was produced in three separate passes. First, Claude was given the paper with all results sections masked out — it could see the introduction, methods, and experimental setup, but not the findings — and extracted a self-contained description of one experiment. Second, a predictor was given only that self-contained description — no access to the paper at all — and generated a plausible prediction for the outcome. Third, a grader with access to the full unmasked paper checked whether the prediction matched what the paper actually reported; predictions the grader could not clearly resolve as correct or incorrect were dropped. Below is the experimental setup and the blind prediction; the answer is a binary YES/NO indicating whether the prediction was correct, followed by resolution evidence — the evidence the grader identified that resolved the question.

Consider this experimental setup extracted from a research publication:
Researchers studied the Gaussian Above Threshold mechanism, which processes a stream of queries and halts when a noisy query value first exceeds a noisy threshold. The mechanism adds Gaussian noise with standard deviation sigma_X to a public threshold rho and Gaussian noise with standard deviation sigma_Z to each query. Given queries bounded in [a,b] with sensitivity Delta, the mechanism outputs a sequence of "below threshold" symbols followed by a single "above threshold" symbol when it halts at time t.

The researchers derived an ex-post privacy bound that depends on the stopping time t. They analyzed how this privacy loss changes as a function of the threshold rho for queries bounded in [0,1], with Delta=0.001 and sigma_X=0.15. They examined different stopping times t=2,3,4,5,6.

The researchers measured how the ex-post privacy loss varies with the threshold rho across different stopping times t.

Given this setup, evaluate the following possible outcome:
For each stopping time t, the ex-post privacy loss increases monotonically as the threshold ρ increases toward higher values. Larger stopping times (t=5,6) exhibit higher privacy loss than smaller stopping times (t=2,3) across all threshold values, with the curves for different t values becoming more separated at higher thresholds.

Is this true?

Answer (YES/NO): NO